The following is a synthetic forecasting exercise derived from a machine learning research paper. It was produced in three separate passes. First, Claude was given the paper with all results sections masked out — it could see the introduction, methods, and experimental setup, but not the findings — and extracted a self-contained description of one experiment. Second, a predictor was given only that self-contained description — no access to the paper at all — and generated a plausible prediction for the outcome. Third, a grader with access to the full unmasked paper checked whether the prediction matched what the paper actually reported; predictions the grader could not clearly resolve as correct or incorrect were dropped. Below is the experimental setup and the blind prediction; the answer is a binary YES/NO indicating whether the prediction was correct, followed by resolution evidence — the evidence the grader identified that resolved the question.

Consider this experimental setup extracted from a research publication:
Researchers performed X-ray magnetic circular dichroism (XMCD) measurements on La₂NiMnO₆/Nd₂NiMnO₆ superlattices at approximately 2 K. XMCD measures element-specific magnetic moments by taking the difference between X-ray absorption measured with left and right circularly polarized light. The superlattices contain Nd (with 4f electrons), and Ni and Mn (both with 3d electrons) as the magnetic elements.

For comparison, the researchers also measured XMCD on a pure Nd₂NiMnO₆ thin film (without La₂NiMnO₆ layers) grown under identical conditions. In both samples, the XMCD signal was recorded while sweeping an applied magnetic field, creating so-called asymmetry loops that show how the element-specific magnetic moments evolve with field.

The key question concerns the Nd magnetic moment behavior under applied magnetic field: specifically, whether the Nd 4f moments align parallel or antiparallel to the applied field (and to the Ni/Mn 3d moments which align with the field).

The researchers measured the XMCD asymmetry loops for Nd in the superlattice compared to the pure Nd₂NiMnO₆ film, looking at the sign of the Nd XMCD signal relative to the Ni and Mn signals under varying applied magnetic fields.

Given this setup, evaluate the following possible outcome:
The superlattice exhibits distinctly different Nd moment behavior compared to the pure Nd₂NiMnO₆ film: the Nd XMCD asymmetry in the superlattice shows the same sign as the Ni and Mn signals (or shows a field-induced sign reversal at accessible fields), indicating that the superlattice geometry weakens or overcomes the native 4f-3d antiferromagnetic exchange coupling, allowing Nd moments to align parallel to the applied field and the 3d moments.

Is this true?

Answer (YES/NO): NO